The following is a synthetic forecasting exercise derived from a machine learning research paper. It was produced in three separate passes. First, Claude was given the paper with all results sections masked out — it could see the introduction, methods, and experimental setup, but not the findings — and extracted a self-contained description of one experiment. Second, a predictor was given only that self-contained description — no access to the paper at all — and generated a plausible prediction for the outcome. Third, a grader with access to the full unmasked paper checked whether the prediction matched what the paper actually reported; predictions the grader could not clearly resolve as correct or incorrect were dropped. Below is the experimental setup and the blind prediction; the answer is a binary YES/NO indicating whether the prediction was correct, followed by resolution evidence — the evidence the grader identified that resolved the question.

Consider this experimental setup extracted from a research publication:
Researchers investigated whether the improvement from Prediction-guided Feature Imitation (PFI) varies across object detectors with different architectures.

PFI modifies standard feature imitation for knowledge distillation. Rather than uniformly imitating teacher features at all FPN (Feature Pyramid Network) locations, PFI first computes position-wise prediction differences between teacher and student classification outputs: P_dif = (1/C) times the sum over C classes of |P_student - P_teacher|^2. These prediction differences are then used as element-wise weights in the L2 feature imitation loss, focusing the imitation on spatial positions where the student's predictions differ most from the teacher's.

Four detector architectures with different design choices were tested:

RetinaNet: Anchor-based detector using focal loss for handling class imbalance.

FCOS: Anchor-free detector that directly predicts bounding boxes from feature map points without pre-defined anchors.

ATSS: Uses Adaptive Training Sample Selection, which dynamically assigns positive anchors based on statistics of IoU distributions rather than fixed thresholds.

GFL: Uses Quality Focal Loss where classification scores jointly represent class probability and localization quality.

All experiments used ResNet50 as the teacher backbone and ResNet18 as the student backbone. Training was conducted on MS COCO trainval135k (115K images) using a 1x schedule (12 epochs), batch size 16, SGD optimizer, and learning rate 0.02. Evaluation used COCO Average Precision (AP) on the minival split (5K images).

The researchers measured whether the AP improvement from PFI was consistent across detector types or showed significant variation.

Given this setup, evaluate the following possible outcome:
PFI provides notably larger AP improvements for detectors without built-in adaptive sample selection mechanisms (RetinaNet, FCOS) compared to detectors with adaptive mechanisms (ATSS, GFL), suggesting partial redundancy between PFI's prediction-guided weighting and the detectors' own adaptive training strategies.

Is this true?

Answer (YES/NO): NO